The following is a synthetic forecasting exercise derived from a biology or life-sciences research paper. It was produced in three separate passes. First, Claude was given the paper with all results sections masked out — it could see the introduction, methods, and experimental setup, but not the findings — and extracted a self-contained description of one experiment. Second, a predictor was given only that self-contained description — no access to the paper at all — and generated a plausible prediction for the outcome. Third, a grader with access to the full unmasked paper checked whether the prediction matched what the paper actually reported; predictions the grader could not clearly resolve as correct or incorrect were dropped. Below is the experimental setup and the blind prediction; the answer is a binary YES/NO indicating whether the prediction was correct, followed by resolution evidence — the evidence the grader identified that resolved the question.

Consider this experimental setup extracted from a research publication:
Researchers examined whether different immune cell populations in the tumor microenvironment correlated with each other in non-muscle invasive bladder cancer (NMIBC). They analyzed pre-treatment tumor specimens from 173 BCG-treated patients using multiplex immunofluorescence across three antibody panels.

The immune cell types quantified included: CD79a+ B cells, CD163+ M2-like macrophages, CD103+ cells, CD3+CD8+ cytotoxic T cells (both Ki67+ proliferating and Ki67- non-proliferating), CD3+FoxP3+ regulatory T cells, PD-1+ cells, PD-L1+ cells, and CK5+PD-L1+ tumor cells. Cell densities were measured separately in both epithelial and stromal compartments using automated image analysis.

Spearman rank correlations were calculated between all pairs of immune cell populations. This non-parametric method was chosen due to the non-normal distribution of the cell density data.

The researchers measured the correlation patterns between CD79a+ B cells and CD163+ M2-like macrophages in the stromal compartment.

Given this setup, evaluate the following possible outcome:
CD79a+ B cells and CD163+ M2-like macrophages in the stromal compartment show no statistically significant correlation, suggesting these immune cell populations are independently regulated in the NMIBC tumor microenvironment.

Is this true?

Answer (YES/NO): NO